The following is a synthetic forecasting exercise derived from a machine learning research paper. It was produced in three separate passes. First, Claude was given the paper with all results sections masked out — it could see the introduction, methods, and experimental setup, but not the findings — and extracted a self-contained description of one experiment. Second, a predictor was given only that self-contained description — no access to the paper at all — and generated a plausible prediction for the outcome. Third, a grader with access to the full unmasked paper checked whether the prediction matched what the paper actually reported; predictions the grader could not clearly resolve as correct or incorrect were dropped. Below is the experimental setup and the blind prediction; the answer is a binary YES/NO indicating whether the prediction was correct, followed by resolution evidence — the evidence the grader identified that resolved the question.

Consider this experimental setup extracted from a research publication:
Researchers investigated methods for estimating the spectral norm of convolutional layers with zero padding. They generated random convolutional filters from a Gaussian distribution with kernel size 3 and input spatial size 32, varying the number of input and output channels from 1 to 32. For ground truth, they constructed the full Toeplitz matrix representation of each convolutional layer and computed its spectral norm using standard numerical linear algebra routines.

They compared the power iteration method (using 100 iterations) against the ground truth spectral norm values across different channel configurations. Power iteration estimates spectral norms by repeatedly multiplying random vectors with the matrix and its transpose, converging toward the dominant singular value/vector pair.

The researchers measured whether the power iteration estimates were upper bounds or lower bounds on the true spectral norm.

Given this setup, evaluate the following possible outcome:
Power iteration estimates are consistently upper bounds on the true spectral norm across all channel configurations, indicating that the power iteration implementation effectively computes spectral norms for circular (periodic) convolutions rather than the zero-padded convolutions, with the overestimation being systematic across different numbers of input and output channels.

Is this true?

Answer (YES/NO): NO